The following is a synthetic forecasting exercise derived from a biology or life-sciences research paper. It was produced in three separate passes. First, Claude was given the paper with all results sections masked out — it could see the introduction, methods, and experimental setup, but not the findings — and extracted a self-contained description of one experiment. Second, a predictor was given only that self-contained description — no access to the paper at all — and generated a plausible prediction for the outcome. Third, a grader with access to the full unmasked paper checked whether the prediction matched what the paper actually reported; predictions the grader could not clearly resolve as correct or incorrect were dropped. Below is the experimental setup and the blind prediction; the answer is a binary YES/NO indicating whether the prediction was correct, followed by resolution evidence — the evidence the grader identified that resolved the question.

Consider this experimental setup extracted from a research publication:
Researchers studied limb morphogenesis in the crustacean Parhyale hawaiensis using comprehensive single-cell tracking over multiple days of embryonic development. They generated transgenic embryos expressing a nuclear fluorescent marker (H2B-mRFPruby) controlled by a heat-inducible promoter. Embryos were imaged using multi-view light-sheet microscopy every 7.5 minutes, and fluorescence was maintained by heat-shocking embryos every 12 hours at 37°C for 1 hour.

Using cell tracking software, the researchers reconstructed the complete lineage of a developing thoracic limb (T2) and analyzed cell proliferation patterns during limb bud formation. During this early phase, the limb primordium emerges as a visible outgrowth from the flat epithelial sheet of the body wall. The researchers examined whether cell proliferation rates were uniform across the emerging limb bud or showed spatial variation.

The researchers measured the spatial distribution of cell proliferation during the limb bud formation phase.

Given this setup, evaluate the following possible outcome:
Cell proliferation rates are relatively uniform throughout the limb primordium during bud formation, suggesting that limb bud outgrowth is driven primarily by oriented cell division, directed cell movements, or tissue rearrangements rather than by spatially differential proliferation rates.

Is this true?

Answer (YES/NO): NO